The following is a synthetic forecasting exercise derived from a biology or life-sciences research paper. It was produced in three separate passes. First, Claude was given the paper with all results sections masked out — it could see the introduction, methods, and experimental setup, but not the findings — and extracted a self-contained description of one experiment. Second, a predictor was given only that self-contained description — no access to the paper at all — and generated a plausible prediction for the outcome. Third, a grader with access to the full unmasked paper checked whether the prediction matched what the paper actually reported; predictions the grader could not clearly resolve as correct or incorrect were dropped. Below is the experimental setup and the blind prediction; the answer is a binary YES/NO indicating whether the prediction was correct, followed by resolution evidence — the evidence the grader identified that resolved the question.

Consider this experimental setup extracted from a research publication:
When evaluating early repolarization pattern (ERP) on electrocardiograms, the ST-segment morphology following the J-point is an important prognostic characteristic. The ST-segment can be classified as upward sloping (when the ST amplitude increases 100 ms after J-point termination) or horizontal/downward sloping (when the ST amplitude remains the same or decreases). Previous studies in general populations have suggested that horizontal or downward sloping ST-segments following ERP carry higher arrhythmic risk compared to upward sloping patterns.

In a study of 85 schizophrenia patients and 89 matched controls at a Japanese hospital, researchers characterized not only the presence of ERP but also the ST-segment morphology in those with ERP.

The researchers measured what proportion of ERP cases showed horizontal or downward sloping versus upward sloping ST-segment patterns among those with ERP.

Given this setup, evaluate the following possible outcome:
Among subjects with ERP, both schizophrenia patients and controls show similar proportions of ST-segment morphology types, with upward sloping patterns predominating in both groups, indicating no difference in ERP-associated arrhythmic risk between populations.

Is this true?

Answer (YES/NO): NO